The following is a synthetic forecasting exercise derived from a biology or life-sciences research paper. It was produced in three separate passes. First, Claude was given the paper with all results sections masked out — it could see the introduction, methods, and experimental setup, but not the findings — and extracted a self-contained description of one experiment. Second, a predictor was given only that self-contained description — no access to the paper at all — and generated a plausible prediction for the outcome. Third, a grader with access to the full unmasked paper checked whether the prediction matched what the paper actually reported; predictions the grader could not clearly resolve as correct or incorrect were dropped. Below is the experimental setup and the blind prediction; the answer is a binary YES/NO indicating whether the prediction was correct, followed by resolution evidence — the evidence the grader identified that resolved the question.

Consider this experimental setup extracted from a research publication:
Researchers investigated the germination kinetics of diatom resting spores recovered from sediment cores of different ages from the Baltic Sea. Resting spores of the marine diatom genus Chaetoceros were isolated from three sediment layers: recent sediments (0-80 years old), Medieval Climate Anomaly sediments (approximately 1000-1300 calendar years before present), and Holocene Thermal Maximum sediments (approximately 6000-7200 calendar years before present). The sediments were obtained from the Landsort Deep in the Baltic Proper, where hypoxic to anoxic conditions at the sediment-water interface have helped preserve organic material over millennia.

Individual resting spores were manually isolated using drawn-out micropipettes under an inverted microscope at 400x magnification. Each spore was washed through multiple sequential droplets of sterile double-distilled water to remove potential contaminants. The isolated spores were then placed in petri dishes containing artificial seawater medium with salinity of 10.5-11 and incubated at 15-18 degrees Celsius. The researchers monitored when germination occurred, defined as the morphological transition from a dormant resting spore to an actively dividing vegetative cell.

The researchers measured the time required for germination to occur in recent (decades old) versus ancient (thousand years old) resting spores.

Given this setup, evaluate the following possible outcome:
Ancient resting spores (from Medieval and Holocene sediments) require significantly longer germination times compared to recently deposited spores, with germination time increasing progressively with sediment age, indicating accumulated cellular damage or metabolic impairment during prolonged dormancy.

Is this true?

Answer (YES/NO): NO